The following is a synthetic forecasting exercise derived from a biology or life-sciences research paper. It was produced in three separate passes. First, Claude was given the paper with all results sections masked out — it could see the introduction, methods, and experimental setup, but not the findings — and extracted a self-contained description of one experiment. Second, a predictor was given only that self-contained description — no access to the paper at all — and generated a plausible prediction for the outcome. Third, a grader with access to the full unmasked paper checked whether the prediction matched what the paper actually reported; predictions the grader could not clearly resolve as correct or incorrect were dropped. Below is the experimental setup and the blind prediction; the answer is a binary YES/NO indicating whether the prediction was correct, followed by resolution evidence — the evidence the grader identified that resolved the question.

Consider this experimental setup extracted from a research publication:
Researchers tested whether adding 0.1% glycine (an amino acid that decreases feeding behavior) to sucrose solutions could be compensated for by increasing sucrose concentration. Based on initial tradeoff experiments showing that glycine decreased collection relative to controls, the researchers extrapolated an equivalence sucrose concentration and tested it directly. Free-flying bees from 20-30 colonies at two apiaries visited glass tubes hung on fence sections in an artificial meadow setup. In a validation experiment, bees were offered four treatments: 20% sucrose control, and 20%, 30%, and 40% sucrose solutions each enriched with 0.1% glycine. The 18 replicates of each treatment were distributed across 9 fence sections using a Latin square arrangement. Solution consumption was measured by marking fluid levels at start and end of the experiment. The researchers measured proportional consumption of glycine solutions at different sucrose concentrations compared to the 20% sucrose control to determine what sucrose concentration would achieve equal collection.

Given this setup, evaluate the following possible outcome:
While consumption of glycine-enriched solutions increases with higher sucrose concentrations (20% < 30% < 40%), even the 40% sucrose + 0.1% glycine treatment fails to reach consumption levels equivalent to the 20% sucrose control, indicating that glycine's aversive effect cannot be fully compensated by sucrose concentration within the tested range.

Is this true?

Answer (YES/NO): NO